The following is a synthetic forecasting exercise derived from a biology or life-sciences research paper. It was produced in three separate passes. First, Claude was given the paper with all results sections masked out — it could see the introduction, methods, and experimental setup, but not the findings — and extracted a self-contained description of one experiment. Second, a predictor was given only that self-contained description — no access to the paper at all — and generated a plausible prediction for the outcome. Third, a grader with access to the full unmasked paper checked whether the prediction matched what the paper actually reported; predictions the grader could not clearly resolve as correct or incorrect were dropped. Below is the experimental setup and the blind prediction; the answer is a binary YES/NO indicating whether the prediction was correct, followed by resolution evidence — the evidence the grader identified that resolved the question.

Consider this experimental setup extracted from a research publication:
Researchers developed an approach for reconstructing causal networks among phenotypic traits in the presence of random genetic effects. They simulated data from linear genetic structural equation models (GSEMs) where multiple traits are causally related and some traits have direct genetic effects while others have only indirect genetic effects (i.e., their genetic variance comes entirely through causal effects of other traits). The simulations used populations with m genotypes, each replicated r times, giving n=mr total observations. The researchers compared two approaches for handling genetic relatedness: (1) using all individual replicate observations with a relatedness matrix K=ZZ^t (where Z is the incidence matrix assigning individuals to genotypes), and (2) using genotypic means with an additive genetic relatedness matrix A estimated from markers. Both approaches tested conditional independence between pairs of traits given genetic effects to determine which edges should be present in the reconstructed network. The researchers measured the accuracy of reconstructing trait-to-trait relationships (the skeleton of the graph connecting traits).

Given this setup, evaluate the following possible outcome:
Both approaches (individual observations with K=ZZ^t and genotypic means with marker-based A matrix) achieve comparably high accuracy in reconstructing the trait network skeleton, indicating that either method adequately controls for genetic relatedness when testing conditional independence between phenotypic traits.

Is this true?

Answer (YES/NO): NO